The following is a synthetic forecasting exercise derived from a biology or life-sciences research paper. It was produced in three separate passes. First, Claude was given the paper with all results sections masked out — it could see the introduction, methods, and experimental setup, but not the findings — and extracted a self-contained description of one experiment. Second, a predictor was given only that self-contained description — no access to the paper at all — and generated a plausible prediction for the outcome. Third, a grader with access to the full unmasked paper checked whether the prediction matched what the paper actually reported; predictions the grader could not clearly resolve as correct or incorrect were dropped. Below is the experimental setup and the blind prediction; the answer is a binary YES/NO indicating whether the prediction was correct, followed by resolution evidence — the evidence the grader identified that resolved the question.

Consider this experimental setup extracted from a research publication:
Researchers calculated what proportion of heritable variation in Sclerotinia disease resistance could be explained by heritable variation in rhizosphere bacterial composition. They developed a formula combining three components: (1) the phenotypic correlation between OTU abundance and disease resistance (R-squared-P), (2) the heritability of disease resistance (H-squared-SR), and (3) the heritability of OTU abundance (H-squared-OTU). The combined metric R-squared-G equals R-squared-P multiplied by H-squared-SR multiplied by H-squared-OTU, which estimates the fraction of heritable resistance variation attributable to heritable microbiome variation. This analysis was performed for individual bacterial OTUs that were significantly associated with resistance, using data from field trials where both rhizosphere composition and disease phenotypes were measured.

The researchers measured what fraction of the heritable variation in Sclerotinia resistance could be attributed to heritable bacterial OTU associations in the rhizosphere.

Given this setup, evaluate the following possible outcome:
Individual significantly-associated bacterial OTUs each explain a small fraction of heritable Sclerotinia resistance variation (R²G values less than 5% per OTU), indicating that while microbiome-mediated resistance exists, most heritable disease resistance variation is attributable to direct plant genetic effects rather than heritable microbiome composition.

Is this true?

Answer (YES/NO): NO